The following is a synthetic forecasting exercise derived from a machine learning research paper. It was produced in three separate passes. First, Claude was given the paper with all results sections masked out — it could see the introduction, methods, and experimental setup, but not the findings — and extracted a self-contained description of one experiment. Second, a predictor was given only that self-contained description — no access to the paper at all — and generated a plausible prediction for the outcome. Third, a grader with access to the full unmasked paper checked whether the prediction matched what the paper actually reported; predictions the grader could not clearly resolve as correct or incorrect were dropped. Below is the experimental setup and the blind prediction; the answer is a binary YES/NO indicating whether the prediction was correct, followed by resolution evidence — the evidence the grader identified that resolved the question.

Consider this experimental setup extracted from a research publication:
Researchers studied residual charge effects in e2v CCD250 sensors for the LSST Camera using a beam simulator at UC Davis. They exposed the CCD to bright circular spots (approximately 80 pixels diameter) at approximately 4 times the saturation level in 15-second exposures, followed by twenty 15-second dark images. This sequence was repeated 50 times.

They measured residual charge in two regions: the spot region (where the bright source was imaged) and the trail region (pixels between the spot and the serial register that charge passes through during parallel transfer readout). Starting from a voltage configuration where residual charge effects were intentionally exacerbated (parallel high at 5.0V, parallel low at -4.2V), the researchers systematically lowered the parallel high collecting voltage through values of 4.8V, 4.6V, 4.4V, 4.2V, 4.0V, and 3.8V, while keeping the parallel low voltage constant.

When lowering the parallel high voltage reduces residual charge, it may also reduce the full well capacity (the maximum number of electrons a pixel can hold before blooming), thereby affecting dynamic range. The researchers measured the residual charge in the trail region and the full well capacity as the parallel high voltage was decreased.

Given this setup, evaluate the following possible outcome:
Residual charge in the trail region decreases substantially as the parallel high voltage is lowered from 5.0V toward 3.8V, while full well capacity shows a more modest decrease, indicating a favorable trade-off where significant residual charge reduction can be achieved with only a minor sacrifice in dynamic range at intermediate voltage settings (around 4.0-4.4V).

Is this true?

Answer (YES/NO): YES